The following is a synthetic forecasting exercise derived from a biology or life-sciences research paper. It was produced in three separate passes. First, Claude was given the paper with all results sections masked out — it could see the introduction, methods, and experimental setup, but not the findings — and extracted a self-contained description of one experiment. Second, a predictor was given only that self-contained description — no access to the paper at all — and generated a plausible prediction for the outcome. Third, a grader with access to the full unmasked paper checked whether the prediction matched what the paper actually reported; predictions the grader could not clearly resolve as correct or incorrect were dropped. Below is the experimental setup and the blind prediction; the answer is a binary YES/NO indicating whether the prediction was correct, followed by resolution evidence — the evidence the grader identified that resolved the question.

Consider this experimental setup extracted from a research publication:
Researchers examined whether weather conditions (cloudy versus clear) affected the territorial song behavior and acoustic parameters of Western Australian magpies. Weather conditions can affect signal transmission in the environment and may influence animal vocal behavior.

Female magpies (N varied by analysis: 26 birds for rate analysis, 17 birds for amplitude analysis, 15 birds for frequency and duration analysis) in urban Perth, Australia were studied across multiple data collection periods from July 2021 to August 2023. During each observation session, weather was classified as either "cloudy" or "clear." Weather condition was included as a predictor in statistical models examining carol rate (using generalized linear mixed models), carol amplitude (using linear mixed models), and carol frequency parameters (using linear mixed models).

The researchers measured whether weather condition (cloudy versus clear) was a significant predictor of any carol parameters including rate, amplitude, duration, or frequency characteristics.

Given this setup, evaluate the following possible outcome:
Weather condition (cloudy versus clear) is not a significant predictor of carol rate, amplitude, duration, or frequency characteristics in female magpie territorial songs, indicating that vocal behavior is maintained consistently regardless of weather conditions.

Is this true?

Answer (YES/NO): YES